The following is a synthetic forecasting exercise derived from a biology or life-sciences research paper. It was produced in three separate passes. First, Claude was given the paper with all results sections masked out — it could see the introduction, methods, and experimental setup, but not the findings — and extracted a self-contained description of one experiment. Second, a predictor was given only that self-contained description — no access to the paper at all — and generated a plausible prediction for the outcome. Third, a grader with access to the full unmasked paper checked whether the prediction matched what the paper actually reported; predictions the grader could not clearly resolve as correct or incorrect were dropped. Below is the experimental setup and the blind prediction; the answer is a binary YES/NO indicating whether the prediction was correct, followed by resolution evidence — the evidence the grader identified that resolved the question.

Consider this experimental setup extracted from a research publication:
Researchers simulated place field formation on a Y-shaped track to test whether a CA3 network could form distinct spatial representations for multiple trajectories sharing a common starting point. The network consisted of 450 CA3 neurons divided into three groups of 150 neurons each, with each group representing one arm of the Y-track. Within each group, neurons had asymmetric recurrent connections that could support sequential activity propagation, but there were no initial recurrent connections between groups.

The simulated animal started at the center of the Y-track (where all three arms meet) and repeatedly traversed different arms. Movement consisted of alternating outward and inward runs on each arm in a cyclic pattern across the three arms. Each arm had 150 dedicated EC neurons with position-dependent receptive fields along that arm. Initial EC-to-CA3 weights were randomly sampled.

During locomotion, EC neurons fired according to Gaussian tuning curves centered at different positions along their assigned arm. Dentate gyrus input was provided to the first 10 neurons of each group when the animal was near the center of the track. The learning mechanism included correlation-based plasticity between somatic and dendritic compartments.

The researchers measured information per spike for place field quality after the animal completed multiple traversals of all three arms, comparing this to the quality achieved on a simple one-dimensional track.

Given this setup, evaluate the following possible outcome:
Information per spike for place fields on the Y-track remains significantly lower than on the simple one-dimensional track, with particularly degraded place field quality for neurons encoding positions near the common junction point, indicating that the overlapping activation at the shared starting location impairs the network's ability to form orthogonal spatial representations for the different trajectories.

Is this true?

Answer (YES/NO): NO